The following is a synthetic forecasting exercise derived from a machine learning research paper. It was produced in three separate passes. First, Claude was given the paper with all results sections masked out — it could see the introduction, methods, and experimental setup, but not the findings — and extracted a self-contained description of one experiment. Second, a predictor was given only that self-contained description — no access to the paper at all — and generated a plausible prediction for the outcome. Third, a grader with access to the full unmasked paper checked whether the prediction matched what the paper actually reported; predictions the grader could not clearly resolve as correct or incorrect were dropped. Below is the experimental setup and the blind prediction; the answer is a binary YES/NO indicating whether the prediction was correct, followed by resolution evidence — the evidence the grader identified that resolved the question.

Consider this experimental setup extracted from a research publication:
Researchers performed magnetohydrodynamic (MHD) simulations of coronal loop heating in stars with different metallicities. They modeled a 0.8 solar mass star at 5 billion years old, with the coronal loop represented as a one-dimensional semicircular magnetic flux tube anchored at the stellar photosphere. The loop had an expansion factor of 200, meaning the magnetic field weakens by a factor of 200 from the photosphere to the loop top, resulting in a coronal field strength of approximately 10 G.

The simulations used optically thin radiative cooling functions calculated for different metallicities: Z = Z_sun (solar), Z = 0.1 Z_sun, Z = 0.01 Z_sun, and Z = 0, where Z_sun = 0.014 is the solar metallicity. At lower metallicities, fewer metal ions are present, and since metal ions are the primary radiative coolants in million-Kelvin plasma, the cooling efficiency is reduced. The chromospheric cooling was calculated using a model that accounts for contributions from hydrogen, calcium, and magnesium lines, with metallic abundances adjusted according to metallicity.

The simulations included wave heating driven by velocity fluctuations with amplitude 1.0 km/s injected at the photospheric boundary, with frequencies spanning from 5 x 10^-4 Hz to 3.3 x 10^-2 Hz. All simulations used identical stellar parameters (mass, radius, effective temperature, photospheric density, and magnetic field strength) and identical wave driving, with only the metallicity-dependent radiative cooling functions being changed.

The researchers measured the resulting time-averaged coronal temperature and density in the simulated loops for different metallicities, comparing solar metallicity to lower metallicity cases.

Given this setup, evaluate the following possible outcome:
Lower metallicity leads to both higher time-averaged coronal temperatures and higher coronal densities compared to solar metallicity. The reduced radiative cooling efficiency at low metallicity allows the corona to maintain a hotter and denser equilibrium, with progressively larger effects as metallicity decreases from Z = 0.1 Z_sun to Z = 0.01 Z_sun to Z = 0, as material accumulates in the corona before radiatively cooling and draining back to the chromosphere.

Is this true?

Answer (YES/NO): YES